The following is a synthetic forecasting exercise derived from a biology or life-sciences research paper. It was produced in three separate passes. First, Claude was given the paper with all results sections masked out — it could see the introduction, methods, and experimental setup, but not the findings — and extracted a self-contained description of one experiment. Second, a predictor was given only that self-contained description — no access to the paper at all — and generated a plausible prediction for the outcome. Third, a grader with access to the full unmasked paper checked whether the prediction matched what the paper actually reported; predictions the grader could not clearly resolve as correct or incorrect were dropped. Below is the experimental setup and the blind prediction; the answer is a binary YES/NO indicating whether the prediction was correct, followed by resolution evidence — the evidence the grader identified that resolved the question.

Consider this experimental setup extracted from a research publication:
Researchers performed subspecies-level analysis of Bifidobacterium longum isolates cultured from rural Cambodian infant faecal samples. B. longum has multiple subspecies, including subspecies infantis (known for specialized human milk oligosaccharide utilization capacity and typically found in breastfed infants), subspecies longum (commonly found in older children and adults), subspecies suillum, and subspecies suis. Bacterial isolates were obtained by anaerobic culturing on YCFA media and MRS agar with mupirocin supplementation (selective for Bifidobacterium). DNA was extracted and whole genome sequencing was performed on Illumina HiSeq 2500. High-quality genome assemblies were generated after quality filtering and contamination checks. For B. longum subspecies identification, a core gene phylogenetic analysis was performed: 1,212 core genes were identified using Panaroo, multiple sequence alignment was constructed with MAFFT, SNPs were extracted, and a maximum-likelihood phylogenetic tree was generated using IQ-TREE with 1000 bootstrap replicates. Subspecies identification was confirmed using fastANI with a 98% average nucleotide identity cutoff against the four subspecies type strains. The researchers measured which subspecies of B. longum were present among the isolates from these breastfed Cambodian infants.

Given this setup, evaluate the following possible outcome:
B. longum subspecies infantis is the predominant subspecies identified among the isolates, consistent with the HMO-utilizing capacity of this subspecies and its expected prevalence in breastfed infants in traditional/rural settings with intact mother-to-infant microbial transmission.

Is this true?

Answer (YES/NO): NO